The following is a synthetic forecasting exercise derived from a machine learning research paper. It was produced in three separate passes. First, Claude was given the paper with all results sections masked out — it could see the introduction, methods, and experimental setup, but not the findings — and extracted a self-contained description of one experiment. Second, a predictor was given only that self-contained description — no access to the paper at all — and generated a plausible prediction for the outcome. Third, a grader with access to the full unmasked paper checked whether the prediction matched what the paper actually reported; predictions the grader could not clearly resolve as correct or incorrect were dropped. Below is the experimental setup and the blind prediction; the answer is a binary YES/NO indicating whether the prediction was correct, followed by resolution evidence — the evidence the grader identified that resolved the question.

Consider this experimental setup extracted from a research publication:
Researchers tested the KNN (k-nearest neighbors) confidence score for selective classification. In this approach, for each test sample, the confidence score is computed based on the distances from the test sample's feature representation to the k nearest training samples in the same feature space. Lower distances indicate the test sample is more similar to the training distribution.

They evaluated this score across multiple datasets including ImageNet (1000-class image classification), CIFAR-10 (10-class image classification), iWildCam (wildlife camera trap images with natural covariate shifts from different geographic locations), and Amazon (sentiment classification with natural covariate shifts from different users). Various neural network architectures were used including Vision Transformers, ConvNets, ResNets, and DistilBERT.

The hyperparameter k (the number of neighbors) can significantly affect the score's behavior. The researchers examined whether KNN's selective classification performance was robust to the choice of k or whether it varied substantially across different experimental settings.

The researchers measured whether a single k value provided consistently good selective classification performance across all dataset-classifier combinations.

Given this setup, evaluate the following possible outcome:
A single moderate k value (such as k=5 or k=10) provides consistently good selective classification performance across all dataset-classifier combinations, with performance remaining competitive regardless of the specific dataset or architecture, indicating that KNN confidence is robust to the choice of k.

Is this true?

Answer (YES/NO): NO